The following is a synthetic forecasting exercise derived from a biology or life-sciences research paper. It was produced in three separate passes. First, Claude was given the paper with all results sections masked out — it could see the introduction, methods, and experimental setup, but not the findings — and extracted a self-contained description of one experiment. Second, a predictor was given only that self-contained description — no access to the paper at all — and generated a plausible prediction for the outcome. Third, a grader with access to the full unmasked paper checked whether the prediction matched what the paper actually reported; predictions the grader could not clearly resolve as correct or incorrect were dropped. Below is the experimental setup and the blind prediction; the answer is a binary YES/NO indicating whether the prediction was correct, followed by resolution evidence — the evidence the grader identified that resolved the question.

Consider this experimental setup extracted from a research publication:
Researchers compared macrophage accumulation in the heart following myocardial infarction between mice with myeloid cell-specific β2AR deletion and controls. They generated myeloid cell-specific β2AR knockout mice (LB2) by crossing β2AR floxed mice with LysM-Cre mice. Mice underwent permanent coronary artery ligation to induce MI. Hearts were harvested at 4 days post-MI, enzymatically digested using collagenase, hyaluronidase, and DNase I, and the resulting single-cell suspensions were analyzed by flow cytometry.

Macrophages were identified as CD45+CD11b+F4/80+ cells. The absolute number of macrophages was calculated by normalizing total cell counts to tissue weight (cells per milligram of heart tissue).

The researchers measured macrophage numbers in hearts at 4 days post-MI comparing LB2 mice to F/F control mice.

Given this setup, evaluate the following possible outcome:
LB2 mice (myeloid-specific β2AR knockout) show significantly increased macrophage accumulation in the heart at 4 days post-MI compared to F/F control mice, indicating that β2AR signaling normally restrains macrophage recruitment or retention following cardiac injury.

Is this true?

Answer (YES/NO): NO